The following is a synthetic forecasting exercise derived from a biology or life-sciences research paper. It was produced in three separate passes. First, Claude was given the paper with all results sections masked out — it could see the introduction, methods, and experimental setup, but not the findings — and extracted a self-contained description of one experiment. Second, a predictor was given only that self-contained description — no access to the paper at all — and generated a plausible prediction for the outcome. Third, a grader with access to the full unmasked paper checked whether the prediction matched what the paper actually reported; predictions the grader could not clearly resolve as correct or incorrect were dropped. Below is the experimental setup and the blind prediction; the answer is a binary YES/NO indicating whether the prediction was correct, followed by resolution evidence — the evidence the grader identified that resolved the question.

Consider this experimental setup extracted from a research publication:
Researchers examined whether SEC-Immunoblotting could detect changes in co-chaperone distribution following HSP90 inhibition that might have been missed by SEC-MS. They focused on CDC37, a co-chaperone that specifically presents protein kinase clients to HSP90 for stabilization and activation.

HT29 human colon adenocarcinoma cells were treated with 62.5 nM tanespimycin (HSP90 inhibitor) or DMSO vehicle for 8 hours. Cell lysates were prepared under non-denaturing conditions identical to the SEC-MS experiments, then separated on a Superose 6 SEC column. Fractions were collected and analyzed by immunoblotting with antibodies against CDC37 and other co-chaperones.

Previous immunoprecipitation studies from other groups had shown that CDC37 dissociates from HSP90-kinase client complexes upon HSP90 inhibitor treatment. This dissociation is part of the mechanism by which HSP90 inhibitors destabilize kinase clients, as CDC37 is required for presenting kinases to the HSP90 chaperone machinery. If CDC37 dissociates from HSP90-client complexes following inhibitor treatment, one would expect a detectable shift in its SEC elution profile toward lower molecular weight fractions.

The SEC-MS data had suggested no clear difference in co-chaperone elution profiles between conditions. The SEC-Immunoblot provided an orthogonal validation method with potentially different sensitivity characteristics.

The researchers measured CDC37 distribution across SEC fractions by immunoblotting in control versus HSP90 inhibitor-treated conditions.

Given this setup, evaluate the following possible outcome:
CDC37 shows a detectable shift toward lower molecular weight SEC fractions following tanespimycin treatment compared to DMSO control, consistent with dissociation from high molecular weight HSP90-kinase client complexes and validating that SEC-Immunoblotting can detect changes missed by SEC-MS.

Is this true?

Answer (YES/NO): YES